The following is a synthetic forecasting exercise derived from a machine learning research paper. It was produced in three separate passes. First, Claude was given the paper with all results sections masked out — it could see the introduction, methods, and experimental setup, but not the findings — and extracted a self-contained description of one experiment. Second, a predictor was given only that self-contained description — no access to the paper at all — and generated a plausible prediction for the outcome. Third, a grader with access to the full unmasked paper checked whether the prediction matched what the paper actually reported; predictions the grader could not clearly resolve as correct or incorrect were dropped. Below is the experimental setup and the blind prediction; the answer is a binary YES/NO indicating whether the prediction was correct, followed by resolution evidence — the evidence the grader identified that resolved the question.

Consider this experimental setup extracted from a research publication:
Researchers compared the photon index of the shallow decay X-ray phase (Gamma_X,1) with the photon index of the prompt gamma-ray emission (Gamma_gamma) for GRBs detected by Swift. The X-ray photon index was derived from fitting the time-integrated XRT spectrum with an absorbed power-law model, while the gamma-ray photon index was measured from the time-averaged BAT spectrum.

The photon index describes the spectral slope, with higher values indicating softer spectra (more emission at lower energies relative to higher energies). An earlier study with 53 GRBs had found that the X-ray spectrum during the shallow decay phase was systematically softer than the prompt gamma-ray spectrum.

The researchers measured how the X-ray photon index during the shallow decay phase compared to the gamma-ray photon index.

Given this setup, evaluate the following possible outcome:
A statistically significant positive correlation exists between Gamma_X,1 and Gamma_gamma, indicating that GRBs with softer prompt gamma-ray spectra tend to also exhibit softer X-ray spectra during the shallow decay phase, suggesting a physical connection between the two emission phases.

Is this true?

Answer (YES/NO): NO